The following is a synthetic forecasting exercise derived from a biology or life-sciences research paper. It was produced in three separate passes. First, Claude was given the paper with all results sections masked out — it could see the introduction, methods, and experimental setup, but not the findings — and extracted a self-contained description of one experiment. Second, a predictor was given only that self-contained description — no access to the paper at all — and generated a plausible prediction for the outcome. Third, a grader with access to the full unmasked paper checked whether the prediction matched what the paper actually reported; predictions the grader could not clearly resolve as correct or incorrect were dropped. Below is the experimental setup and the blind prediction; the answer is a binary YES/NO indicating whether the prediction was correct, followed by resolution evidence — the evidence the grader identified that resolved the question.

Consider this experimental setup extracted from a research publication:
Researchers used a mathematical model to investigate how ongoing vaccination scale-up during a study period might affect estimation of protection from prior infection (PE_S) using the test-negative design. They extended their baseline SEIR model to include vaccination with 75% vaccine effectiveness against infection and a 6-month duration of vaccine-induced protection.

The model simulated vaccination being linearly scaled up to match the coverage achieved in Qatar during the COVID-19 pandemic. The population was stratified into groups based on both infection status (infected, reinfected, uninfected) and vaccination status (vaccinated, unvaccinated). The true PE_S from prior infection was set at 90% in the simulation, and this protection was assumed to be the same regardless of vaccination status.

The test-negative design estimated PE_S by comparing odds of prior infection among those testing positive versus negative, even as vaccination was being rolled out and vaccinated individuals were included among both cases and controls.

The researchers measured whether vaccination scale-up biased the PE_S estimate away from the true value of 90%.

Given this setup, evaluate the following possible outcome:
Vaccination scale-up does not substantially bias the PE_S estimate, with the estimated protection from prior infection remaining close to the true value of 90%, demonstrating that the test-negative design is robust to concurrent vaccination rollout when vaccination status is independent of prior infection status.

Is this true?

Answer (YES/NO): YES